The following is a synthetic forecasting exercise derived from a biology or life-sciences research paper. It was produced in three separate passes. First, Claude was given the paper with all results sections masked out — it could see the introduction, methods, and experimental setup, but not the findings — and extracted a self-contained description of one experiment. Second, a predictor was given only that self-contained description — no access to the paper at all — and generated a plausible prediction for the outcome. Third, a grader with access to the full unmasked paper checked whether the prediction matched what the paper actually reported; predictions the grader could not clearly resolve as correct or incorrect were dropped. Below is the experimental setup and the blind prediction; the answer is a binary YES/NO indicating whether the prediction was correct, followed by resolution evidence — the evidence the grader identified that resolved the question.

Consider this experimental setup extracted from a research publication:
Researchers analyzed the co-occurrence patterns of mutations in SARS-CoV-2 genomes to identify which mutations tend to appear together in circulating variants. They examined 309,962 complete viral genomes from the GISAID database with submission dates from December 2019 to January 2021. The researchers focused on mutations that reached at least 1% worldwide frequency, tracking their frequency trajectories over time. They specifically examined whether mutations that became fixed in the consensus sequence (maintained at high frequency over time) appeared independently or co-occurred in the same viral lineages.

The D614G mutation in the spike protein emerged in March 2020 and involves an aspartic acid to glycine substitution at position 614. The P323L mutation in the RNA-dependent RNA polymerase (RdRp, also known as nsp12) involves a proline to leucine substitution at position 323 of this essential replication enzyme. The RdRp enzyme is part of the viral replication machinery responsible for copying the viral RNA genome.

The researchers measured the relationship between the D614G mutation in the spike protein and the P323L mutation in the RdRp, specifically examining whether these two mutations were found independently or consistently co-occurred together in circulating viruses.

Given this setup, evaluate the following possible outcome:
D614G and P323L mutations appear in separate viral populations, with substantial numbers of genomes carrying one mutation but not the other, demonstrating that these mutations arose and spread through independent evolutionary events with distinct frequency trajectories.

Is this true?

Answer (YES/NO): NO